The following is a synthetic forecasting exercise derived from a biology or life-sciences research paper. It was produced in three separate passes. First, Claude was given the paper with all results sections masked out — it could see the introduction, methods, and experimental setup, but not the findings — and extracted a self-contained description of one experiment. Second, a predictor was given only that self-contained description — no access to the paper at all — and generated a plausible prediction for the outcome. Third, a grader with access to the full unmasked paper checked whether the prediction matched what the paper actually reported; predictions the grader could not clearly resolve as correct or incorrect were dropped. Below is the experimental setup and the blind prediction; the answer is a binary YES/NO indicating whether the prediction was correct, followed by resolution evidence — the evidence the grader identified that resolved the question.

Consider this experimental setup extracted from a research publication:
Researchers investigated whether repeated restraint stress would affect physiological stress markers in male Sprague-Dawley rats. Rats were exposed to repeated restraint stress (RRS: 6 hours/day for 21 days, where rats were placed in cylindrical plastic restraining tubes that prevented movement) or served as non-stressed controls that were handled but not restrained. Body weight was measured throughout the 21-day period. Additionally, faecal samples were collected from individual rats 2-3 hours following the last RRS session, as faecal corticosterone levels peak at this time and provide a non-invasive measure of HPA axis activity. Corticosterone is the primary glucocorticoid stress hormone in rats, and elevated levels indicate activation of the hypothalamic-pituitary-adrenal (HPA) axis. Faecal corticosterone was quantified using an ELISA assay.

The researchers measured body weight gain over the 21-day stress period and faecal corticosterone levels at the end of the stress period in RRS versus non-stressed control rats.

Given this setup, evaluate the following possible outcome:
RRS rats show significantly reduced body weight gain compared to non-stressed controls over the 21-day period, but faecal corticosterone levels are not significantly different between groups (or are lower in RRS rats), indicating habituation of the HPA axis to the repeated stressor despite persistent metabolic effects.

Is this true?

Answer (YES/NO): NO